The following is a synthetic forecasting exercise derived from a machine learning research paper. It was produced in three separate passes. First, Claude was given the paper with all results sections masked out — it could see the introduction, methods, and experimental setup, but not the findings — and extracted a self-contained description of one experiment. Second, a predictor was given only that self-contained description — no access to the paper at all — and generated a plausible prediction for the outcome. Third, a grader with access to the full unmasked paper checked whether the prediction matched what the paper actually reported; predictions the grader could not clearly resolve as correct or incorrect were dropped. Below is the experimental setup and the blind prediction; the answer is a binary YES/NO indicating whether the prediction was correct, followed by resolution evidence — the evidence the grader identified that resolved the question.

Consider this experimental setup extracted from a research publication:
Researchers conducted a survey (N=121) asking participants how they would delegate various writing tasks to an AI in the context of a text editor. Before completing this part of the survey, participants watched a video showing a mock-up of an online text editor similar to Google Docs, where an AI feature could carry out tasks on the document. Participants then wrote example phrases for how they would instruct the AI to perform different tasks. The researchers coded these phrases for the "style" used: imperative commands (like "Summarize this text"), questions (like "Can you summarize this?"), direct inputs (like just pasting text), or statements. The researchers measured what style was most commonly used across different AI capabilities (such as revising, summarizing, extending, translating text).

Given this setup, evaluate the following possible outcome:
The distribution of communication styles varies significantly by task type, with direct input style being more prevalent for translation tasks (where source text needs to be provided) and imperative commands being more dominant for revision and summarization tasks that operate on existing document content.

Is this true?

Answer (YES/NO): NO